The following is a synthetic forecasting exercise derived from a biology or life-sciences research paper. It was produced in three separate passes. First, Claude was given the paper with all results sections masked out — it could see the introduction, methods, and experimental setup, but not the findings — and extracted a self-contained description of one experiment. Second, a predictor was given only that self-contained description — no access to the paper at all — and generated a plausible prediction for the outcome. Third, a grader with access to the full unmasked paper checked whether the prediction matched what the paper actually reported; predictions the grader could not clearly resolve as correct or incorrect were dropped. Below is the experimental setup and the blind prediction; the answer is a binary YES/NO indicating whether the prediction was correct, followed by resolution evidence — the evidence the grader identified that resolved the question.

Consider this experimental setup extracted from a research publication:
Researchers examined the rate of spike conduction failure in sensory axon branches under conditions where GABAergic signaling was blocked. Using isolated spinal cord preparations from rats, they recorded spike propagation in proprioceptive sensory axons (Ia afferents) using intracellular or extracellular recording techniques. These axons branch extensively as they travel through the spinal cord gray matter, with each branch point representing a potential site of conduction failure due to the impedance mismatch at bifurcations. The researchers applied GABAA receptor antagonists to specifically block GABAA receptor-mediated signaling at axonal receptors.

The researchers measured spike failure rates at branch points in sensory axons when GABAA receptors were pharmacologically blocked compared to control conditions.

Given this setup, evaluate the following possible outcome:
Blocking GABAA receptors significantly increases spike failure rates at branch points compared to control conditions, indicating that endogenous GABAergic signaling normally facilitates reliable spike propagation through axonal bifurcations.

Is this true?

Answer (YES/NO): YES